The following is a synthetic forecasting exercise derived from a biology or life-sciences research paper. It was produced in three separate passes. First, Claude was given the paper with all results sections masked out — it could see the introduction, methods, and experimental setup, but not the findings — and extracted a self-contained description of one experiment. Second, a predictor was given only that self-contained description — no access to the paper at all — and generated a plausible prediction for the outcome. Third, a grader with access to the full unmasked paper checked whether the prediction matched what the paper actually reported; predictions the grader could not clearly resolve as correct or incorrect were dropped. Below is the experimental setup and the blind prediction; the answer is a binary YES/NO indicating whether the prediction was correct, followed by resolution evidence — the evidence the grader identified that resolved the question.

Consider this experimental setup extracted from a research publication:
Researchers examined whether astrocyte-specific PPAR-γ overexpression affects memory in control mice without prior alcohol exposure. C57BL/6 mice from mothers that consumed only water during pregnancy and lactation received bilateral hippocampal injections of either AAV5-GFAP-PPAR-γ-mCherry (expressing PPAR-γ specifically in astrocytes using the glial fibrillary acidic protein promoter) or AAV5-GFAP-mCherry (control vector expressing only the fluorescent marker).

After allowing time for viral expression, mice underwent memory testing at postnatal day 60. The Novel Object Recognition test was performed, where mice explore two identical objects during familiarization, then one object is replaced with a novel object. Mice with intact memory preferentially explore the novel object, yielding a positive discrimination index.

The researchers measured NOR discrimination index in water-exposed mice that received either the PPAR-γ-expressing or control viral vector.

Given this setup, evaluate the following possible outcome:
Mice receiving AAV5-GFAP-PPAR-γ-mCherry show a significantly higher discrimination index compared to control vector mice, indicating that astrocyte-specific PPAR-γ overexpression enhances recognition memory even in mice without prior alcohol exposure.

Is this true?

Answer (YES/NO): YES